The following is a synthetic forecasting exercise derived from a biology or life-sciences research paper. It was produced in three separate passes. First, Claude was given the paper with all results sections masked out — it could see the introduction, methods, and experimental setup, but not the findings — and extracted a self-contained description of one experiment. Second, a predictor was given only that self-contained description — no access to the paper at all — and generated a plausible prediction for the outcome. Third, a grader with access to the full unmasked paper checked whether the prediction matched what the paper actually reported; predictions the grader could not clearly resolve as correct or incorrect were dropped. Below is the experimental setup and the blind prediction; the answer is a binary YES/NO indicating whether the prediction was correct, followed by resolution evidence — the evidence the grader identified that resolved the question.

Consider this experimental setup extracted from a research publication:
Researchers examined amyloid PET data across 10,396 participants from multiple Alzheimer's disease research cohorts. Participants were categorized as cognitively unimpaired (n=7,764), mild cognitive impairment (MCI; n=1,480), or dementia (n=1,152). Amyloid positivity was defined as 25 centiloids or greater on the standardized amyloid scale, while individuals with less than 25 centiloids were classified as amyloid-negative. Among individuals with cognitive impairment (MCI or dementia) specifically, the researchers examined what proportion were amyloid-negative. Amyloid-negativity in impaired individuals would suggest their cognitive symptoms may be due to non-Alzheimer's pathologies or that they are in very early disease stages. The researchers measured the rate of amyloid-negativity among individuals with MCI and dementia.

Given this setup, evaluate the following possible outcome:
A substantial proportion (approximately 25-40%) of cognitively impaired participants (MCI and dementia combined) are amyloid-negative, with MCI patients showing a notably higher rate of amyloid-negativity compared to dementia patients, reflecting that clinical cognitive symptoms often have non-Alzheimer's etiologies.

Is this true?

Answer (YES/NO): YES